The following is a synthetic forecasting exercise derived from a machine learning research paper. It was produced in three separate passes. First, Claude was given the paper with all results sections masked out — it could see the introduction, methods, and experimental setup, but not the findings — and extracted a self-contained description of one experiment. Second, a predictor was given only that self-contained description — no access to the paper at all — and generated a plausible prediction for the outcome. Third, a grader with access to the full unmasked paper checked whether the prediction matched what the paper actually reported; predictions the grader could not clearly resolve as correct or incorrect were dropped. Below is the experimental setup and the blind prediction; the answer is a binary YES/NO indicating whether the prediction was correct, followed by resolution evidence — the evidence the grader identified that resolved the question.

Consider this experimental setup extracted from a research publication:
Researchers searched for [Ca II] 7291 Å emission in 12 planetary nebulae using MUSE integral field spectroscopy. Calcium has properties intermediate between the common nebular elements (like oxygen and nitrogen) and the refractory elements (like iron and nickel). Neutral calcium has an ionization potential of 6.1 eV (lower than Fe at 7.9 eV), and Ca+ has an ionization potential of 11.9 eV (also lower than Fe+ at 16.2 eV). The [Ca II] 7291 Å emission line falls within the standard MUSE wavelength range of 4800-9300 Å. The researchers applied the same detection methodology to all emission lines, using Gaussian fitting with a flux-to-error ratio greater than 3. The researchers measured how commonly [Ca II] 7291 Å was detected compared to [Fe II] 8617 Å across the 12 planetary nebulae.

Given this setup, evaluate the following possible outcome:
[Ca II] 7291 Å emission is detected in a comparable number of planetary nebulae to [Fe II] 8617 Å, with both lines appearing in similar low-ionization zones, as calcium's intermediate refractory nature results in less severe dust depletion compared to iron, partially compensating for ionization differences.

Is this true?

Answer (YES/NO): NO